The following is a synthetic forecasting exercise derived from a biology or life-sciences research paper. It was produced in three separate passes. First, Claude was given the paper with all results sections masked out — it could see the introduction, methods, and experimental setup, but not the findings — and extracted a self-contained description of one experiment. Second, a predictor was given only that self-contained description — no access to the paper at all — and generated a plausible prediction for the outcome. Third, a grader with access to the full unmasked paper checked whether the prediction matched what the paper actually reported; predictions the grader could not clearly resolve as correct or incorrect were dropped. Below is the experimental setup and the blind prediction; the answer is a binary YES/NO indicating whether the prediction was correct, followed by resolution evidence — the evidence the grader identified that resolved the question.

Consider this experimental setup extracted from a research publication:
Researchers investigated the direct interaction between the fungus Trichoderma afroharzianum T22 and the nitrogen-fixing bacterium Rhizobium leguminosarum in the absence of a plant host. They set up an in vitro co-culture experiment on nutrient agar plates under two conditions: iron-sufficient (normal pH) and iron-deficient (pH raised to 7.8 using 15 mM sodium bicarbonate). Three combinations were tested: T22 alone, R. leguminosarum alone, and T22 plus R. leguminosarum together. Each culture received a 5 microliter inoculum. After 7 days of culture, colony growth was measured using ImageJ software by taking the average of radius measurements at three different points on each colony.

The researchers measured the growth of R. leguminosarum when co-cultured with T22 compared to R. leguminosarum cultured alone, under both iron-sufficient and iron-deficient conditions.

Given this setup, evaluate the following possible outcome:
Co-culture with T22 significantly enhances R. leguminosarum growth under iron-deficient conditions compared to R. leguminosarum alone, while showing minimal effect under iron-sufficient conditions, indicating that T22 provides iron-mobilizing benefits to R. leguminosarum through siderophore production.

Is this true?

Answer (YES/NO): NO